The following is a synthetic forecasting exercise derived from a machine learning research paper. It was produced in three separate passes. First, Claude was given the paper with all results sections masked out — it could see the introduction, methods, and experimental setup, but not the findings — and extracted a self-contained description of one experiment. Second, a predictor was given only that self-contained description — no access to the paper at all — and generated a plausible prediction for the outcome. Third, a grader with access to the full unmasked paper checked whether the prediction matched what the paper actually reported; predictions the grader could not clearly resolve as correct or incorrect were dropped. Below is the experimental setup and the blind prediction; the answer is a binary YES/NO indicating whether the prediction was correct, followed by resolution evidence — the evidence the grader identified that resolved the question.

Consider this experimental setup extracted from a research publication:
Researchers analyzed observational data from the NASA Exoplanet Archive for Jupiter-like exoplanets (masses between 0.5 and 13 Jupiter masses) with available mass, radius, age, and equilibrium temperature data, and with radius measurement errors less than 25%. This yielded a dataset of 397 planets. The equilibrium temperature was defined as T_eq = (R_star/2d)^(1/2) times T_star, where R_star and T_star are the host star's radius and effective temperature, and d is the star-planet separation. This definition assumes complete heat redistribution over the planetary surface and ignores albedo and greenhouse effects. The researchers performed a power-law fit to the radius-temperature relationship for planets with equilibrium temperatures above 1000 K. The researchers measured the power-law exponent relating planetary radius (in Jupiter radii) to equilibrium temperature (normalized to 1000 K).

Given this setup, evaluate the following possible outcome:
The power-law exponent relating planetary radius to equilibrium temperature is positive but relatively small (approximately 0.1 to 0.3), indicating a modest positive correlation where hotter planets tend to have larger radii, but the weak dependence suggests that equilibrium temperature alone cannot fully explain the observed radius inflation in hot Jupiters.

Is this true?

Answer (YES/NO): NO